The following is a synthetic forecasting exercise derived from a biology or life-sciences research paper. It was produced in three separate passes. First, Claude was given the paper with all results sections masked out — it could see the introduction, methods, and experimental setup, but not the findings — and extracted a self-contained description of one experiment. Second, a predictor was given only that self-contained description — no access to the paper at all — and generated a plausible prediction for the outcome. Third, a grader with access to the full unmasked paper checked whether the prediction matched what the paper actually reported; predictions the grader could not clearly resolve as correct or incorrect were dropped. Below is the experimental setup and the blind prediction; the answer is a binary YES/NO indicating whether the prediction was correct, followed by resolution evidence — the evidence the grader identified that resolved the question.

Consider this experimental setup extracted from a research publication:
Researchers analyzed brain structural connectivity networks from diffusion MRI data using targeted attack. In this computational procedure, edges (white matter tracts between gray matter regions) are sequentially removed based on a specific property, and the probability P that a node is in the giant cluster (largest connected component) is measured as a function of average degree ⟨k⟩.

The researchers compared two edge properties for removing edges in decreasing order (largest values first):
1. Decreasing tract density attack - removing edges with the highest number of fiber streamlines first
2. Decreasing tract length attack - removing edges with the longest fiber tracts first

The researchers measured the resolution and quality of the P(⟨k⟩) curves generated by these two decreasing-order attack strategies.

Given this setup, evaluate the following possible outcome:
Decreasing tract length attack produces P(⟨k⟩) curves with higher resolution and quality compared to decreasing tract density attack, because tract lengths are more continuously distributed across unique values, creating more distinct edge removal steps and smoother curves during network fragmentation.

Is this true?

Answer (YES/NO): YES